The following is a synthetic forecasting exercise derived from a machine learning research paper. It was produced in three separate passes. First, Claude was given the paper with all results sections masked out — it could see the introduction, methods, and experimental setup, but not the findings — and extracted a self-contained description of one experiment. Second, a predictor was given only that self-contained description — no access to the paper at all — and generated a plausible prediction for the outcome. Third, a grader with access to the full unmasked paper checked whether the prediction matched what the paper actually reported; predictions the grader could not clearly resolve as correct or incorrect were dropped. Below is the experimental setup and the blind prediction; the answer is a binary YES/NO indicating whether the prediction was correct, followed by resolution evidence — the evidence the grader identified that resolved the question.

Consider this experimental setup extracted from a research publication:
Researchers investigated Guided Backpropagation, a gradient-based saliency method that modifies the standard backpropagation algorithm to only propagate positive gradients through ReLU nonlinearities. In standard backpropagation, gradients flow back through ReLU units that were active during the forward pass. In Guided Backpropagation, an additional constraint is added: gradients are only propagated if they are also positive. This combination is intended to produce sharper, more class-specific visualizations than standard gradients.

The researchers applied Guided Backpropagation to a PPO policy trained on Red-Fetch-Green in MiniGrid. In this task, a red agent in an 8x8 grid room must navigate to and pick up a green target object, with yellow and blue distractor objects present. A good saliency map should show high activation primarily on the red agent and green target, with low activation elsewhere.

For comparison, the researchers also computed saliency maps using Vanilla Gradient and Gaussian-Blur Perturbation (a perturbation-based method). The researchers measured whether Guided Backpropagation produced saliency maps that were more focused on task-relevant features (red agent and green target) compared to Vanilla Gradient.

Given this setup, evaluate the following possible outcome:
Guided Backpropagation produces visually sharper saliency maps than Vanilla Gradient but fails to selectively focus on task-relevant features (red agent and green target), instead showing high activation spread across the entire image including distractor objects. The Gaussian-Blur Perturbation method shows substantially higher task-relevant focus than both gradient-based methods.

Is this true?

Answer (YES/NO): NO